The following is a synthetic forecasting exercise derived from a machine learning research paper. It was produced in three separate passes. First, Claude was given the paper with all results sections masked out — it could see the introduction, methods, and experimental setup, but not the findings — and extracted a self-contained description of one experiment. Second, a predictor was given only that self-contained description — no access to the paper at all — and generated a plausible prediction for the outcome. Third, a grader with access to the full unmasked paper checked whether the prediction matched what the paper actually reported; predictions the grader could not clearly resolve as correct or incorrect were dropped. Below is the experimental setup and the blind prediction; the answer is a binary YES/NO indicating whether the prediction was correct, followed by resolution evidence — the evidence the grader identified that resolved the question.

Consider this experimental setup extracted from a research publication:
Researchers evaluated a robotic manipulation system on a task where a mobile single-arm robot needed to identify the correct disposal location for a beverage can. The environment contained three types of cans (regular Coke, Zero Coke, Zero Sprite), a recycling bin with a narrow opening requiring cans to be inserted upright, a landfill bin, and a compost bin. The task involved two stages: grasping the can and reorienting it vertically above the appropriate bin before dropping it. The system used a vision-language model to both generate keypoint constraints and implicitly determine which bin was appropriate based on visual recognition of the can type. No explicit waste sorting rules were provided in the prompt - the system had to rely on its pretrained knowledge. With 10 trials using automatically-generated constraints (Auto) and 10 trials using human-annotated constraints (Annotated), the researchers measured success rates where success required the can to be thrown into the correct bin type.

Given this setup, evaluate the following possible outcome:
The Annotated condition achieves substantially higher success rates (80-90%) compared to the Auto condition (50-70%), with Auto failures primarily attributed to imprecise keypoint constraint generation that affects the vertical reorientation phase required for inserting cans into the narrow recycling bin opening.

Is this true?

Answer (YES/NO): NO